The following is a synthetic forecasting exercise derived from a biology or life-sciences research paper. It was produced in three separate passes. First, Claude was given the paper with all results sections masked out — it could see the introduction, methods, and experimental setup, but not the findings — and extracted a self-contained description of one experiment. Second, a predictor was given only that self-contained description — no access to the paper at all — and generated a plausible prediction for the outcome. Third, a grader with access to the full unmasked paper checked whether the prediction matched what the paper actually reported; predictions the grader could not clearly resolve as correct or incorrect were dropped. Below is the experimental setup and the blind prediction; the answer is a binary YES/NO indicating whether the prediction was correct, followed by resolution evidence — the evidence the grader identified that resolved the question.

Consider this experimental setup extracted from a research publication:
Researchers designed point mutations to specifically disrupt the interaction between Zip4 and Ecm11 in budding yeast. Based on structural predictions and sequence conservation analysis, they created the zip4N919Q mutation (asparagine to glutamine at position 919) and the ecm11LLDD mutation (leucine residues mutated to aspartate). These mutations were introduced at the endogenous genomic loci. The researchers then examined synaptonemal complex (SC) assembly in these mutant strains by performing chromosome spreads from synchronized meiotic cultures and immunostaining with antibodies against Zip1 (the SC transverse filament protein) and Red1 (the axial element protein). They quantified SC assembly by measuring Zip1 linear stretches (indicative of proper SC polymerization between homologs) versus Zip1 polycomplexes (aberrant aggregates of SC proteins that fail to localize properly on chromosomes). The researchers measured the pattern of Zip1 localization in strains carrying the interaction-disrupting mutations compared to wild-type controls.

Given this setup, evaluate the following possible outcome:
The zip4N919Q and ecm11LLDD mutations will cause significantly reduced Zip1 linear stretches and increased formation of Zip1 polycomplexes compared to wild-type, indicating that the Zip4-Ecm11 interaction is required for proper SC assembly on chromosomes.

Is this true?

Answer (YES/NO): YES